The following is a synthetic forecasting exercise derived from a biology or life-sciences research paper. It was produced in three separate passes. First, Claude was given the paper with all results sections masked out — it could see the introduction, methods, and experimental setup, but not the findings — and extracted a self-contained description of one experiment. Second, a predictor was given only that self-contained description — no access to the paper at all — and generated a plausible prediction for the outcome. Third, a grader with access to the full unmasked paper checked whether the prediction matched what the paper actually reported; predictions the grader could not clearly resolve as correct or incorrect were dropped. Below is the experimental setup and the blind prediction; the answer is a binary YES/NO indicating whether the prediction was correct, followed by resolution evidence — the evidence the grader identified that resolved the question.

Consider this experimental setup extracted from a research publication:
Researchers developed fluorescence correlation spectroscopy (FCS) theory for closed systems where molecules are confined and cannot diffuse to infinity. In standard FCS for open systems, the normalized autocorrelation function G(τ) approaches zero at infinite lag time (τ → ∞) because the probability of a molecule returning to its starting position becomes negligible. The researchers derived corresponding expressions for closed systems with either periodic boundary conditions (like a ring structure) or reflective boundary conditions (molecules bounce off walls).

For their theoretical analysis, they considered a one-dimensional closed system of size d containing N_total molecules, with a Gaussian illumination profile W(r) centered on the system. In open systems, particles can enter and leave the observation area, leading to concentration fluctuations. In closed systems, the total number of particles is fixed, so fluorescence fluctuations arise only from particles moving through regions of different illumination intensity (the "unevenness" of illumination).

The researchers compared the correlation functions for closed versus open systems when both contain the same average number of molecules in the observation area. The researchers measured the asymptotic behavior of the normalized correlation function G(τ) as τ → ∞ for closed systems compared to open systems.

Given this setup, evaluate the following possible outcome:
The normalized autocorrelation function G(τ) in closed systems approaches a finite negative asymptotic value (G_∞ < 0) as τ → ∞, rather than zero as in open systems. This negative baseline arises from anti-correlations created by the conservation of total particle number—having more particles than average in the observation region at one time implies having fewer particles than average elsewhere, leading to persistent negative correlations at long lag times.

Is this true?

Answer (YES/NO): NO